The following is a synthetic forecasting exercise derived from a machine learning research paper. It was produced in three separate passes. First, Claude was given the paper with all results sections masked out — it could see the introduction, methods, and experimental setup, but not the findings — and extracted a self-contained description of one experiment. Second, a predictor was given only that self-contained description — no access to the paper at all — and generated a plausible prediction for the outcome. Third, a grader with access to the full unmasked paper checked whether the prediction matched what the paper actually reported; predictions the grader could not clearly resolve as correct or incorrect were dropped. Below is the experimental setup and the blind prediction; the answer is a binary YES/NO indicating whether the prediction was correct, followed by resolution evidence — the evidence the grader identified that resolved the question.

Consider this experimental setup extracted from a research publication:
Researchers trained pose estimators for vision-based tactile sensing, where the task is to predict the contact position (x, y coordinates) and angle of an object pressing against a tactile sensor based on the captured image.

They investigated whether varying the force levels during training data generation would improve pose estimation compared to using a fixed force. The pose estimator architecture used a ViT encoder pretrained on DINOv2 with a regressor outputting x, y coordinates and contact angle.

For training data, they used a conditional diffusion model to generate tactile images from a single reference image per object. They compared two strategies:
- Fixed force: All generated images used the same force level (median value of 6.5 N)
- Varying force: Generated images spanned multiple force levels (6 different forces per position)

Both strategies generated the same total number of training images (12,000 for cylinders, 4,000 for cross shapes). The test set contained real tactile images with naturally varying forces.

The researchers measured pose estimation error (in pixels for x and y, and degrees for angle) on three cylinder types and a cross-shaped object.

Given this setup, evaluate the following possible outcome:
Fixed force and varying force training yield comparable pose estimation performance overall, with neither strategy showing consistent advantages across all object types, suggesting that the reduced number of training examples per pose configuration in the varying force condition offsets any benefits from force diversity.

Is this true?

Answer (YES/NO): NO